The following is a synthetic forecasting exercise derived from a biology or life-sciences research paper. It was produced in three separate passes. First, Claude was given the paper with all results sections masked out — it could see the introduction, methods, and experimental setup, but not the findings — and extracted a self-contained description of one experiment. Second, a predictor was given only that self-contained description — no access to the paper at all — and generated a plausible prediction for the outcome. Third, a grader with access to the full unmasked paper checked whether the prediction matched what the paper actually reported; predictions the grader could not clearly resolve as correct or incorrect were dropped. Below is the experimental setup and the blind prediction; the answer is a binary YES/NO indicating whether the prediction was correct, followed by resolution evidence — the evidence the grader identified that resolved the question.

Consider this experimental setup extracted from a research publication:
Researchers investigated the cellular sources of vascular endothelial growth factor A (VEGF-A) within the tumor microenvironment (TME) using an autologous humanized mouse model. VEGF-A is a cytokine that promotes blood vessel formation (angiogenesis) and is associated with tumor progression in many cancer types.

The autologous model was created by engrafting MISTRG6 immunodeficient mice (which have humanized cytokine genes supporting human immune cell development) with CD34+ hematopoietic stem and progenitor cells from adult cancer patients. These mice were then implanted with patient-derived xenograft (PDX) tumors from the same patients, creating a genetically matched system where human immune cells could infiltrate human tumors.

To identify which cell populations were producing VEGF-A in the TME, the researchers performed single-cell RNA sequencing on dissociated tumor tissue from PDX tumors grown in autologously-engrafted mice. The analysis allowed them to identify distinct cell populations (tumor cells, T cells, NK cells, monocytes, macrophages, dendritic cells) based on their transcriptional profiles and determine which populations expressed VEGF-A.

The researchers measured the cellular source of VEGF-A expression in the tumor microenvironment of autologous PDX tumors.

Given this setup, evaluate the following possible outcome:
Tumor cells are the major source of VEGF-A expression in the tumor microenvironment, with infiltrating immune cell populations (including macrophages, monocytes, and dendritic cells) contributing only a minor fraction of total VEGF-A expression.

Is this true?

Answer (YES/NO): NO